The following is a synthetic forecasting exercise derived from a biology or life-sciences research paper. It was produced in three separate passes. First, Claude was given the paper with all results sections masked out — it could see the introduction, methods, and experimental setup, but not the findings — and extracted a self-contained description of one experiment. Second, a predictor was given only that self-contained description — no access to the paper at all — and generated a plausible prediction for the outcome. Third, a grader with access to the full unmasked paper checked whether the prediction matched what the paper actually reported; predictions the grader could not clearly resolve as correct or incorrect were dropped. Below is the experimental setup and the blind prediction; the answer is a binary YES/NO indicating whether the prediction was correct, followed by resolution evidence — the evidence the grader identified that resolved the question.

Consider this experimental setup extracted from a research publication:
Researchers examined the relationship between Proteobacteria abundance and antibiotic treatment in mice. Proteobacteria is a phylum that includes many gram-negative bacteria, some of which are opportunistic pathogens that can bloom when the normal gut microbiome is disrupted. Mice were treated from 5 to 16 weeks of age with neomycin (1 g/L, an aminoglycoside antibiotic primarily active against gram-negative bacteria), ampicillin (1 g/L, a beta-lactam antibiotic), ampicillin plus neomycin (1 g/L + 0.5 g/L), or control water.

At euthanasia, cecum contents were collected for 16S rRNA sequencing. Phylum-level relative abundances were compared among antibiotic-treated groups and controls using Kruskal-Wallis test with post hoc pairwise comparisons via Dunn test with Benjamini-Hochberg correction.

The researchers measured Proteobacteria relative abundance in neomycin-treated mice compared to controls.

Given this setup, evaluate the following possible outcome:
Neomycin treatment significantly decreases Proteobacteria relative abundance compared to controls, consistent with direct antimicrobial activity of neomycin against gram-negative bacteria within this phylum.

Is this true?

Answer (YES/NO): NO